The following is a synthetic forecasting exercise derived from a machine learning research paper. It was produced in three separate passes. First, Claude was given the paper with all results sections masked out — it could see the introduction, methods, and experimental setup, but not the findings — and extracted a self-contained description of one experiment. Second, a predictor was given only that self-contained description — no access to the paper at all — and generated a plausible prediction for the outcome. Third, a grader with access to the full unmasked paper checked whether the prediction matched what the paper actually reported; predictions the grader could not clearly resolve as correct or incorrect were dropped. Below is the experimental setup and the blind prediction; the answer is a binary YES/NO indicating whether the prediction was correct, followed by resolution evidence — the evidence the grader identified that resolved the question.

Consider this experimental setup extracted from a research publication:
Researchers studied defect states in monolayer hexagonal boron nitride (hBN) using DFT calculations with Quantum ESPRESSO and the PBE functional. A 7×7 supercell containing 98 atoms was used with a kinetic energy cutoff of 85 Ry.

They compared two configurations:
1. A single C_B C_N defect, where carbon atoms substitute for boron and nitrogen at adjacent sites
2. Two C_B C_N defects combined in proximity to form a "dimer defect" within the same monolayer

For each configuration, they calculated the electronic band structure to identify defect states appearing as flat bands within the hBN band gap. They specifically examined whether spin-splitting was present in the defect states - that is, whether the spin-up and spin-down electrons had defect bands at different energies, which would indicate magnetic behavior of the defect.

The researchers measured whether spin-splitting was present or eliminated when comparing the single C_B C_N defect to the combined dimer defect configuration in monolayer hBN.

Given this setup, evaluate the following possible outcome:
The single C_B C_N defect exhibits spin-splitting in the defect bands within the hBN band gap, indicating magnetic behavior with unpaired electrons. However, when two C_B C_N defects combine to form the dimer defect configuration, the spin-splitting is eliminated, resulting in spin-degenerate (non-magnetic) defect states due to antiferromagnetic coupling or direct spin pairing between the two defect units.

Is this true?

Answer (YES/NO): NO